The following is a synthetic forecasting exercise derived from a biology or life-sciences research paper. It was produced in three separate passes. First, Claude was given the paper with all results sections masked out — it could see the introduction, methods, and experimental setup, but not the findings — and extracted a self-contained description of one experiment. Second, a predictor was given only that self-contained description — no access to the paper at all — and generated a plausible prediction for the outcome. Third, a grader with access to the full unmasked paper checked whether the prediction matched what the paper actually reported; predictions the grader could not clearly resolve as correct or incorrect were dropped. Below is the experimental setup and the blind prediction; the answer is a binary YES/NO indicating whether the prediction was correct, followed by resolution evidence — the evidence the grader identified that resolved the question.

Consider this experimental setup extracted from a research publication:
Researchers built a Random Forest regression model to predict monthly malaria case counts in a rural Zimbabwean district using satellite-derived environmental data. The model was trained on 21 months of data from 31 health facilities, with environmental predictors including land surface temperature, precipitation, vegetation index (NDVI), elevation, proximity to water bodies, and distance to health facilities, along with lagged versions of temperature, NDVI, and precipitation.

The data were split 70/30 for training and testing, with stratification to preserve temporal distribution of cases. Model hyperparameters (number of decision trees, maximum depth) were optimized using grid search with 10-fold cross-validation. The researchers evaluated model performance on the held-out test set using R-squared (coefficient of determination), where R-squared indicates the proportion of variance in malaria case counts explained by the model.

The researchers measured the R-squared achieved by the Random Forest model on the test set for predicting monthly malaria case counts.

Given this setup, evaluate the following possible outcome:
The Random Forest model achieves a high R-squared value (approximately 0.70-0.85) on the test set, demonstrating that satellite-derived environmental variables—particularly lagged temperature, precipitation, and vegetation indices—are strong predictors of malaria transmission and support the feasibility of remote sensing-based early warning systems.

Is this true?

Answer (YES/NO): NO